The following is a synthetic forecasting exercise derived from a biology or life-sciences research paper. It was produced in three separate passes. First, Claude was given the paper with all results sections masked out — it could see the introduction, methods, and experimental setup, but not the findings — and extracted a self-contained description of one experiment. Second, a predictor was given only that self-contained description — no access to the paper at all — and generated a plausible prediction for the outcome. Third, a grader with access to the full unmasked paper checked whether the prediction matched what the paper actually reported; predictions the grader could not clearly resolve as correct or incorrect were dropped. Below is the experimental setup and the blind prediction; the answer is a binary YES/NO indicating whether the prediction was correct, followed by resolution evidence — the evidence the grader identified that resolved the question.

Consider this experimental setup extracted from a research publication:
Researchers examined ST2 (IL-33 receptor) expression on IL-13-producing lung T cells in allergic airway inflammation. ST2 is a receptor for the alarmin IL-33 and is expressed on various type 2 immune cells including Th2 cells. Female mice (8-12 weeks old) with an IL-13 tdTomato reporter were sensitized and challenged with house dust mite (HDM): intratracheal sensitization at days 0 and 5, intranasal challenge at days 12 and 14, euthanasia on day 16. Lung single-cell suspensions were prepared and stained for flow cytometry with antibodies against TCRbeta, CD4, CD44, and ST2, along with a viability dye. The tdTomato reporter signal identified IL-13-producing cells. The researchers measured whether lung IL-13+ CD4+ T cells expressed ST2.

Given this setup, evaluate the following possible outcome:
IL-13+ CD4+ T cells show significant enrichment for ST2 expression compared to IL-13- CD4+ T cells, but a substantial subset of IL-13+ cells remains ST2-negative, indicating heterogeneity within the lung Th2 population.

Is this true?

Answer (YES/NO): NO